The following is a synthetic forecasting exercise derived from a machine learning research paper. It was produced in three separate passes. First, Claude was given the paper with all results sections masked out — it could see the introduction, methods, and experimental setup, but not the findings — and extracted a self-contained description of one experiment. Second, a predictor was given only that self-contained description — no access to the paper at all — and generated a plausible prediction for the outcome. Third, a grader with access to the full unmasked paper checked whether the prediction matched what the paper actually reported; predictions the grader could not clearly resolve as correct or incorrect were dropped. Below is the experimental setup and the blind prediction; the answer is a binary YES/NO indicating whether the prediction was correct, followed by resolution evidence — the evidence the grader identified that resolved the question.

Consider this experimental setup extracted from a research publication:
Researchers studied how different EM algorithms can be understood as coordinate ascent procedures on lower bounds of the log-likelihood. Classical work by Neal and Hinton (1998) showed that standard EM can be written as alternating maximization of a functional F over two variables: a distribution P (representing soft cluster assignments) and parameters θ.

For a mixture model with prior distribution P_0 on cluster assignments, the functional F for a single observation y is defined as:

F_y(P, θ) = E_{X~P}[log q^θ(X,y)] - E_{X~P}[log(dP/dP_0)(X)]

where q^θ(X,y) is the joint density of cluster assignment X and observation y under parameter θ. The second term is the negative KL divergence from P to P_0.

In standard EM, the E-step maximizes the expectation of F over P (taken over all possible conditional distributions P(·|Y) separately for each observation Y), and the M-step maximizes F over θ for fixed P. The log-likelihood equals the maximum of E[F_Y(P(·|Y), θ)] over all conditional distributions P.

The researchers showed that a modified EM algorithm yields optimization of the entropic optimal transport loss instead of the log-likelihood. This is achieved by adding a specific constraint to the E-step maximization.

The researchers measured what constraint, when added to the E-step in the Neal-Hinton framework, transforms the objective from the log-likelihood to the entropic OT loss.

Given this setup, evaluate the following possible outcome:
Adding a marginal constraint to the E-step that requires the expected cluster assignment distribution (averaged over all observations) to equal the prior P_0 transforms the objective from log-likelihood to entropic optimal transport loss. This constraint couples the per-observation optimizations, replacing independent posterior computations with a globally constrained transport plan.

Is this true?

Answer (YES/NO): YES